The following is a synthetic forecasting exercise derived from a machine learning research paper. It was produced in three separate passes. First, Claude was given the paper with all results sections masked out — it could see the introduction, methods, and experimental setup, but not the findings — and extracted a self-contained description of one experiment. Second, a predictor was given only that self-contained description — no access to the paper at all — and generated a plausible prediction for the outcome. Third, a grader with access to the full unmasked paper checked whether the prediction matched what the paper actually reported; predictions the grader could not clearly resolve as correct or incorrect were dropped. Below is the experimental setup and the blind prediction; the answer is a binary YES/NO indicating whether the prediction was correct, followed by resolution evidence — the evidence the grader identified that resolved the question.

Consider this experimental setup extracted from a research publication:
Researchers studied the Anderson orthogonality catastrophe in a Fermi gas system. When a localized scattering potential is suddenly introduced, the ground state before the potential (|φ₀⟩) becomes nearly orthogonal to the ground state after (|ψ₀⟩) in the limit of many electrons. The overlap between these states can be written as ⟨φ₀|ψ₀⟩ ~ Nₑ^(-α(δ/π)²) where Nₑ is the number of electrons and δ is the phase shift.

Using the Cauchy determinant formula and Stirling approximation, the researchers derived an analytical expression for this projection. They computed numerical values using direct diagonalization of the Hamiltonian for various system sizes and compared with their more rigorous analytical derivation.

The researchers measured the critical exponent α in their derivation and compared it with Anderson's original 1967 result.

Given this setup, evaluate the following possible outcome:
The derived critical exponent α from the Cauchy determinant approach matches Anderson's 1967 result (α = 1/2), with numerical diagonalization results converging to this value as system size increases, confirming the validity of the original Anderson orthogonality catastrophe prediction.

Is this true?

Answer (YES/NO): NO